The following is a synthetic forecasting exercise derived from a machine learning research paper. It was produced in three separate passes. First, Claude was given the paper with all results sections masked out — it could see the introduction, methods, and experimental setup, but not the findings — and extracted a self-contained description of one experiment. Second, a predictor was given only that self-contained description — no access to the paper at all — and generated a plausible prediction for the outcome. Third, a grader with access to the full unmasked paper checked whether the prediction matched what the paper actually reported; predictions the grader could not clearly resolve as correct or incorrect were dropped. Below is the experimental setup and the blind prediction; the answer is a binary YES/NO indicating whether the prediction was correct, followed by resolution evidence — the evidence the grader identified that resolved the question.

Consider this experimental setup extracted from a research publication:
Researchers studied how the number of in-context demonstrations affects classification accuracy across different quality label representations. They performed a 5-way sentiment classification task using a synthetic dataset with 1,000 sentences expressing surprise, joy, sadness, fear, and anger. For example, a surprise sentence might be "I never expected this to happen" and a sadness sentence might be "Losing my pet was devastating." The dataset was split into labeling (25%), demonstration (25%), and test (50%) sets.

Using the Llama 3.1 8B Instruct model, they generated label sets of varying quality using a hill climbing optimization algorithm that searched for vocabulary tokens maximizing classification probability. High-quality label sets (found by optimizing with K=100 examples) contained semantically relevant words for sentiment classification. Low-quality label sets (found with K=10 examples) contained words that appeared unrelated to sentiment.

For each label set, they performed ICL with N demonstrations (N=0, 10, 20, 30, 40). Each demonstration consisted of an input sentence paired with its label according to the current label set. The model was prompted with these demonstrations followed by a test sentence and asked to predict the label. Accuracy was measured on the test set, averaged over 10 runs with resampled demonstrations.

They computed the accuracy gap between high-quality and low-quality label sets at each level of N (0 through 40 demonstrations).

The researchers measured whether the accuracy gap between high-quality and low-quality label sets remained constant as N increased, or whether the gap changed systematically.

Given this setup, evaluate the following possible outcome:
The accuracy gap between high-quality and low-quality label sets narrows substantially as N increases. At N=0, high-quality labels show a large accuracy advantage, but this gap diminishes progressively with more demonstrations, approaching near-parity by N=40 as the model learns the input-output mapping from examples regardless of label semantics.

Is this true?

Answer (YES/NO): NO